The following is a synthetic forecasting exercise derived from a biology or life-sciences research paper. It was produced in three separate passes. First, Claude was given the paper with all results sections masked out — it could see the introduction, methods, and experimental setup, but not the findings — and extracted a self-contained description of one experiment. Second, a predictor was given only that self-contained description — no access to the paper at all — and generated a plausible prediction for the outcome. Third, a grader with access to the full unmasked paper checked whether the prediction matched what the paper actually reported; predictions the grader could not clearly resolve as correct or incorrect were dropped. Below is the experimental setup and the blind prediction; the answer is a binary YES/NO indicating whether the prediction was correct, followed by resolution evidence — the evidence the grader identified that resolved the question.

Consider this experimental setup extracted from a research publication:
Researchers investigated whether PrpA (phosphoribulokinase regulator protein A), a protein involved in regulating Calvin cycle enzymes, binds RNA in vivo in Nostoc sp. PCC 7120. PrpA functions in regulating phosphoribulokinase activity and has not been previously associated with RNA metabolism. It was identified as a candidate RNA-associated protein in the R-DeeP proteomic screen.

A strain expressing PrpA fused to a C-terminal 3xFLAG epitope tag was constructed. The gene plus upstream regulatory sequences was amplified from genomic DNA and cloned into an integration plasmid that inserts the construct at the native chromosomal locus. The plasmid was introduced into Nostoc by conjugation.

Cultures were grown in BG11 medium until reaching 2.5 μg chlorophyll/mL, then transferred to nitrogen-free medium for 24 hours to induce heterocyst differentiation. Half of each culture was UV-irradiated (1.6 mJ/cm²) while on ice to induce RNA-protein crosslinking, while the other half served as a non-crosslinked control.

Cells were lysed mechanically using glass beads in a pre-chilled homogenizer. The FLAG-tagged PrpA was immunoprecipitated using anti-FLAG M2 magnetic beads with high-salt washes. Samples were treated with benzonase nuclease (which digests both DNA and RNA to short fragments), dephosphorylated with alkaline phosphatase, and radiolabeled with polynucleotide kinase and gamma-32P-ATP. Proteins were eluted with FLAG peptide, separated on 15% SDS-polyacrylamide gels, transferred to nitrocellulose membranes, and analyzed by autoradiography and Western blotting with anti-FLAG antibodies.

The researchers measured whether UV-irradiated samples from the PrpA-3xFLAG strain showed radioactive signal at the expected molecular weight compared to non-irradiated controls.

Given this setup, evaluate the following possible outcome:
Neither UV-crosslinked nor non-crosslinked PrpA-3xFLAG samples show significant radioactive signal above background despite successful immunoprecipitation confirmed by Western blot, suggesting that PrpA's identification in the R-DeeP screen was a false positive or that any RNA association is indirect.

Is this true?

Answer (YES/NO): NO